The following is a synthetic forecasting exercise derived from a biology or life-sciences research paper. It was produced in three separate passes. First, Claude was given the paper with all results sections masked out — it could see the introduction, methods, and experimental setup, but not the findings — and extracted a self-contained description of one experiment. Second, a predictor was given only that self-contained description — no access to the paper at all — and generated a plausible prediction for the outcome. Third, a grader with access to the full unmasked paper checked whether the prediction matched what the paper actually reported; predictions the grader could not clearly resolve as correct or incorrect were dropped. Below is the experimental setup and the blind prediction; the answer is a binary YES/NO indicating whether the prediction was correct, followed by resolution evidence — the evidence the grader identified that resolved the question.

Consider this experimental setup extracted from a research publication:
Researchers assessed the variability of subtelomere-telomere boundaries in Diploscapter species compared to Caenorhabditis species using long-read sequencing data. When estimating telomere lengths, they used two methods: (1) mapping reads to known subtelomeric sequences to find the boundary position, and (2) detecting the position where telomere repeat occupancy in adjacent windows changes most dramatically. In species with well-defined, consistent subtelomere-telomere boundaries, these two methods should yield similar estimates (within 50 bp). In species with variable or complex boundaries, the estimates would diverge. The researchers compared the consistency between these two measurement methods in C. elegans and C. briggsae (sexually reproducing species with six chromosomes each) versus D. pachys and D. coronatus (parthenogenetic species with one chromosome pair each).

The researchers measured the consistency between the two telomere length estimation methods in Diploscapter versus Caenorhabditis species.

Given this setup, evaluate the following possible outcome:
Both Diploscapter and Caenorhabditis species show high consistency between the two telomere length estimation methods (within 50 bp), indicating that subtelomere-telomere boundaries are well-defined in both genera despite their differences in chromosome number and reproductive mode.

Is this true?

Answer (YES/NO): NO